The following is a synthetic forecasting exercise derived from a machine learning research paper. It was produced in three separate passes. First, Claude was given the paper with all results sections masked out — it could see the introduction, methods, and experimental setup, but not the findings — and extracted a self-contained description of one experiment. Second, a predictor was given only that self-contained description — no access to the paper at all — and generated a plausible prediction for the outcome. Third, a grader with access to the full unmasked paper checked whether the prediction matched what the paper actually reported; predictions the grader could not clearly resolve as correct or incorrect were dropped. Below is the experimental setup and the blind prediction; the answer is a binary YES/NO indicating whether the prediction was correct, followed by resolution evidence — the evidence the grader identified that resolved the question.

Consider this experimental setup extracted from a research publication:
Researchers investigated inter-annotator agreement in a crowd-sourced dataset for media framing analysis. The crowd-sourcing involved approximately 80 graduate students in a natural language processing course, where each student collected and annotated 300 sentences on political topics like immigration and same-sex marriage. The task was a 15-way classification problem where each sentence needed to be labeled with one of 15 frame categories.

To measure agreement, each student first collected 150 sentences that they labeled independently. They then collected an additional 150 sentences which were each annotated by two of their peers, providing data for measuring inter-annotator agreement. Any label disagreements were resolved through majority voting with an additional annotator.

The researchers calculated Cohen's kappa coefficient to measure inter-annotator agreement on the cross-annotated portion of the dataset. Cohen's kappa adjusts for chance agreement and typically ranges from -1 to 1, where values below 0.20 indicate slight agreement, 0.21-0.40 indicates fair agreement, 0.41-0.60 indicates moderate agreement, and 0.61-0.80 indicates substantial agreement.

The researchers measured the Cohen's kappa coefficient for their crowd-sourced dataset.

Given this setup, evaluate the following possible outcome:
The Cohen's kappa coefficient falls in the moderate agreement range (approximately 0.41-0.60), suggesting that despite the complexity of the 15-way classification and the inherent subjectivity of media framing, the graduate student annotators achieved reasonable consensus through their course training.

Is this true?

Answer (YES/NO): NO